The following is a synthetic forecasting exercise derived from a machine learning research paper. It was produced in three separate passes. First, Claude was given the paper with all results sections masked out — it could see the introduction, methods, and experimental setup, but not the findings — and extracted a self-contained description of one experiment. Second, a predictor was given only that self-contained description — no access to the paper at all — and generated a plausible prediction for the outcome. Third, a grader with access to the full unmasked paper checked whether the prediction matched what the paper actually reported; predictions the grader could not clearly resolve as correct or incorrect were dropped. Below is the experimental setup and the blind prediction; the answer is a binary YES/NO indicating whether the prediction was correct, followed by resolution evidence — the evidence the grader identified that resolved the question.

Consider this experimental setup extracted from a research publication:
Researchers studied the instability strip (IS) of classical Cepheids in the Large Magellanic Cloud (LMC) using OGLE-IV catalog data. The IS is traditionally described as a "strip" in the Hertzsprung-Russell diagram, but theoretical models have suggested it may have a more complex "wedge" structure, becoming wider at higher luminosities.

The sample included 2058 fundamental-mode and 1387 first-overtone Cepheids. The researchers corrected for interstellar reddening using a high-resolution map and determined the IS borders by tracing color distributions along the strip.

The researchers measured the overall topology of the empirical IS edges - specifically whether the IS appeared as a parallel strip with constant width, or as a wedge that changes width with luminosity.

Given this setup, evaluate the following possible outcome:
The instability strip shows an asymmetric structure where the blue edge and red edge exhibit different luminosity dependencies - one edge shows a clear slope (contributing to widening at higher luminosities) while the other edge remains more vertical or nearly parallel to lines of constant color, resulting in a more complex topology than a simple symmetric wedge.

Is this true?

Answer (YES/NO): NO